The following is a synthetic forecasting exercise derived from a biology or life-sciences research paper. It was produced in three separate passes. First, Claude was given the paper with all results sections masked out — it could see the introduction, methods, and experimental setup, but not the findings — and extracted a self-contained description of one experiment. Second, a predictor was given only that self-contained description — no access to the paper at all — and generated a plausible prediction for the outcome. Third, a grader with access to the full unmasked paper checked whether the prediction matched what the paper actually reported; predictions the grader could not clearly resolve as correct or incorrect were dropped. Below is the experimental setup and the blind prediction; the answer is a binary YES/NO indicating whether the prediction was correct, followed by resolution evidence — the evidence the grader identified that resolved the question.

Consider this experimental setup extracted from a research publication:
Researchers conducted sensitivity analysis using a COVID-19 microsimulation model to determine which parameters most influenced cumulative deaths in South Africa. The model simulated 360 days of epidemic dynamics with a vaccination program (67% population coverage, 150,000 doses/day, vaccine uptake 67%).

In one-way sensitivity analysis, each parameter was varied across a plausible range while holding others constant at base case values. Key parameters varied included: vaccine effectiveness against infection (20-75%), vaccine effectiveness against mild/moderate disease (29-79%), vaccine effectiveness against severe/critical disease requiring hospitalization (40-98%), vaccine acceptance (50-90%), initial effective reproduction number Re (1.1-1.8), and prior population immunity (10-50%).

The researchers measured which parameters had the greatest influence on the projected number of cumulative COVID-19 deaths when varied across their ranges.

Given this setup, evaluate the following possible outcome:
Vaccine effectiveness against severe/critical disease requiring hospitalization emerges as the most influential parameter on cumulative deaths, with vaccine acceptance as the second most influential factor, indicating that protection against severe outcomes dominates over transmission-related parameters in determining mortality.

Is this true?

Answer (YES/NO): NO